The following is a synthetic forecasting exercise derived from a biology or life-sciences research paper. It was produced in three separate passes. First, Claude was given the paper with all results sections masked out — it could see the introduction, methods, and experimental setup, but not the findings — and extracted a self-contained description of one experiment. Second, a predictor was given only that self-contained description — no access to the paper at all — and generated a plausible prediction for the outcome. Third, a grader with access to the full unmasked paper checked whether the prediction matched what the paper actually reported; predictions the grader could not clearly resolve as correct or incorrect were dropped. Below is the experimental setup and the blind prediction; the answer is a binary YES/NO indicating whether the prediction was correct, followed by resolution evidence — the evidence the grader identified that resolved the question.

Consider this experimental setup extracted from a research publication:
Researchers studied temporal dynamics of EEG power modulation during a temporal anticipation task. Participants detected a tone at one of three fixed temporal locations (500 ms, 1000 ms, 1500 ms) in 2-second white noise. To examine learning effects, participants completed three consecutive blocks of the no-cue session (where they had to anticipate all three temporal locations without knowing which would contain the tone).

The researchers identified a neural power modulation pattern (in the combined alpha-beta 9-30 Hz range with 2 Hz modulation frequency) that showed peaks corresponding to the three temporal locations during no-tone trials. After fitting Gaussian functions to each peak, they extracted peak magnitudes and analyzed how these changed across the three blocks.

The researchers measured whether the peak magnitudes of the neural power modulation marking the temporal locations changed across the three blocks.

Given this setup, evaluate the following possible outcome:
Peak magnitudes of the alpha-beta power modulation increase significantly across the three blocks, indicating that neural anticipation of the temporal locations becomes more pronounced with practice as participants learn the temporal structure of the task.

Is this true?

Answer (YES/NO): NO